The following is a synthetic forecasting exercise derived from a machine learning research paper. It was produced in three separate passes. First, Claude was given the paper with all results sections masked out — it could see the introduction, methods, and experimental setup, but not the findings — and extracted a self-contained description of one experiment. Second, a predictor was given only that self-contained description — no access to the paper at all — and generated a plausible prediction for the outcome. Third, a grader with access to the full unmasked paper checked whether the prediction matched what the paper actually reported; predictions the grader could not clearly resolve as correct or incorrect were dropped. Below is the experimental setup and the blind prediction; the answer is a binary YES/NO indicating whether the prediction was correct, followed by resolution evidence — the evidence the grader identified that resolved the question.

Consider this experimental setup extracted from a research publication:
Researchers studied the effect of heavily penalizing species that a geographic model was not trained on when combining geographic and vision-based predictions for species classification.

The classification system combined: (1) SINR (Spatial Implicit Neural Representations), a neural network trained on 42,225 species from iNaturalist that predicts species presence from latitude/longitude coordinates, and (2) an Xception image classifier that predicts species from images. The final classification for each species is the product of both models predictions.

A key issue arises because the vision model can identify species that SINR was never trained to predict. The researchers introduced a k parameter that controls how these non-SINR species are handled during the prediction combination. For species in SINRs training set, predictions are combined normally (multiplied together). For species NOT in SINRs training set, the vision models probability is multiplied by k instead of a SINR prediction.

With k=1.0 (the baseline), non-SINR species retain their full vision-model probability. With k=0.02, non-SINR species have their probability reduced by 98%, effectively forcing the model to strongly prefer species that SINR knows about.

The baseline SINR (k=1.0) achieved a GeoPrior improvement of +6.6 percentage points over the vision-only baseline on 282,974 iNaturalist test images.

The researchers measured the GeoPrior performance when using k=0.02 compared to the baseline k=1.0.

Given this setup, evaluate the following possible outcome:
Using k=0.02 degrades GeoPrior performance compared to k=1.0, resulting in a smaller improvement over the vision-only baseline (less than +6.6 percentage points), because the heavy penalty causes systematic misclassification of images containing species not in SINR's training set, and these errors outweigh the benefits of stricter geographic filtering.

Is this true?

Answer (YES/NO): NO